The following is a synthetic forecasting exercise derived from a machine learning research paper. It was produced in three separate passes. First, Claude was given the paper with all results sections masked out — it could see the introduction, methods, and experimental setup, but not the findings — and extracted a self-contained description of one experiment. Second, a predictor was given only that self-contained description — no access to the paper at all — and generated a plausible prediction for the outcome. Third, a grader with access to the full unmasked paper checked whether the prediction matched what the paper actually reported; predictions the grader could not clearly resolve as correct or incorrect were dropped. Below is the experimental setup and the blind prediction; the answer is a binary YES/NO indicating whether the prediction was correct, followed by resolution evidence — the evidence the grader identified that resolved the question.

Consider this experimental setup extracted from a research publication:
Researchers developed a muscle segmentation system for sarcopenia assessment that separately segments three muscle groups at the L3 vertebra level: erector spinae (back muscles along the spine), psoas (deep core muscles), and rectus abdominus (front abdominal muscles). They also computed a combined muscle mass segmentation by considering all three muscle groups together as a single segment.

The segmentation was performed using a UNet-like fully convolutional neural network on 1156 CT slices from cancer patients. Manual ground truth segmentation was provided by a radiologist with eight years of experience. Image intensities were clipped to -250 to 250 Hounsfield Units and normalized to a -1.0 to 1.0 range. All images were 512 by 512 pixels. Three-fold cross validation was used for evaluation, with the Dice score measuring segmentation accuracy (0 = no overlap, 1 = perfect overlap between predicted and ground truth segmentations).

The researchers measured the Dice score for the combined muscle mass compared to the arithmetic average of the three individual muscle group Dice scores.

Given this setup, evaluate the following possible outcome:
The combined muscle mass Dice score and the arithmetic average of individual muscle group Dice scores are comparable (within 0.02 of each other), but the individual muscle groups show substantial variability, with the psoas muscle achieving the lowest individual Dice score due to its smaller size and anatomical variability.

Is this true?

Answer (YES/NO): NO